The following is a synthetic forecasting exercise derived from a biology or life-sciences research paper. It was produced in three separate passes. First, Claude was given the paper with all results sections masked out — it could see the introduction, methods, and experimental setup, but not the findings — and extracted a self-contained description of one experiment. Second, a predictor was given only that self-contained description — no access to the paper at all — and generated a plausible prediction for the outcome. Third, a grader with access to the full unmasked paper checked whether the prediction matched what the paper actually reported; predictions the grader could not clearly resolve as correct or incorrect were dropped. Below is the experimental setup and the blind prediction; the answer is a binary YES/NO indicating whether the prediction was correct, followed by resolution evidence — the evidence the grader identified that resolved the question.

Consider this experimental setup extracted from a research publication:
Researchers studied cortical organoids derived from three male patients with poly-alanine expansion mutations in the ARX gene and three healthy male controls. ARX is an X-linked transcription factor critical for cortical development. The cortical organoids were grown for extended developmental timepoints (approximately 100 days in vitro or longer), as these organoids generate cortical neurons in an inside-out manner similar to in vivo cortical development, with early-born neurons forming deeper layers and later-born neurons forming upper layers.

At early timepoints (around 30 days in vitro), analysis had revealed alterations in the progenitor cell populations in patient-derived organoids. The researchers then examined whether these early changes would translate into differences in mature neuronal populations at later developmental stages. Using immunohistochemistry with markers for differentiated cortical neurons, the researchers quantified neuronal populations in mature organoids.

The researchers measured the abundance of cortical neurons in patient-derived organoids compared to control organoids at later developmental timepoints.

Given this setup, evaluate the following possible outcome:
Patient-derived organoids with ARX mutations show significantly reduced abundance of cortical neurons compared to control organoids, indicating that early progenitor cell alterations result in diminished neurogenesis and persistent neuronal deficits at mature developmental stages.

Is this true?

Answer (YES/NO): YES